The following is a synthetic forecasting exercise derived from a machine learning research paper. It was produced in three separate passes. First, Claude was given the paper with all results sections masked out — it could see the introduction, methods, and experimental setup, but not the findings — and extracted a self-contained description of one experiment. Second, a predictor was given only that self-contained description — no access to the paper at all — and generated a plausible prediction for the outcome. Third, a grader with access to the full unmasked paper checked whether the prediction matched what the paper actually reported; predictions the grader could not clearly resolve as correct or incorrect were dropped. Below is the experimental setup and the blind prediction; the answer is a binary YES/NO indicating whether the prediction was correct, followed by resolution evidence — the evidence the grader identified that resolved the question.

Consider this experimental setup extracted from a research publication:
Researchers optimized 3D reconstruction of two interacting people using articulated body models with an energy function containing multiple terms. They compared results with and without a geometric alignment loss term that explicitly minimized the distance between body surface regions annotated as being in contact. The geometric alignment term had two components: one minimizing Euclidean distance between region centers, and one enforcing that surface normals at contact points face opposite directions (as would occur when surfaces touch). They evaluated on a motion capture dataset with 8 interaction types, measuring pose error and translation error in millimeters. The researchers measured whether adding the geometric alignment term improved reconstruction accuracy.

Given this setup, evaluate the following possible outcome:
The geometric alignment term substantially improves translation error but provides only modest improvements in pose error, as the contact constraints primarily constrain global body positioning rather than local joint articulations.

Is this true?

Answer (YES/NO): YES